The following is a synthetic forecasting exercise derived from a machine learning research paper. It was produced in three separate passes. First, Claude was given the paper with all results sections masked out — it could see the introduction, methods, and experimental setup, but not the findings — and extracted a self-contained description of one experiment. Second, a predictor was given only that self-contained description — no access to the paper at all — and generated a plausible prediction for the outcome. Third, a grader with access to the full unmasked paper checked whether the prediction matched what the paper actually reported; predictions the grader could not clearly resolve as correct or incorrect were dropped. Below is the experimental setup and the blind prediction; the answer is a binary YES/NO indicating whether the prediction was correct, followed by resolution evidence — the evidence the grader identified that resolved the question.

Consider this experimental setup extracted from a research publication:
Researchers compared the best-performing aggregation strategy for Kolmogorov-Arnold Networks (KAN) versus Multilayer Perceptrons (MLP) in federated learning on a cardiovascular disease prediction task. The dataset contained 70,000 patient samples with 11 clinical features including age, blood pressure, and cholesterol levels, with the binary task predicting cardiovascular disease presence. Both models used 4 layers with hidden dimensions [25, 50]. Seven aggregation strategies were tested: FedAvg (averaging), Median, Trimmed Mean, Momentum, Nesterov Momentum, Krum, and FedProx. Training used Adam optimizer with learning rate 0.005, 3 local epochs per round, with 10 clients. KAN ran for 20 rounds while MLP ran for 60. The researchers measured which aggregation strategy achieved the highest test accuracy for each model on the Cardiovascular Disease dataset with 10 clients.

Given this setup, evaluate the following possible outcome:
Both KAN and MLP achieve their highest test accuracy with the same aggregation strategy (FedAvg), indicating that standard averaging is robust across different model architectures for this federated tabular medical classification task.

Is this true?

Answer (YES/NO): NO